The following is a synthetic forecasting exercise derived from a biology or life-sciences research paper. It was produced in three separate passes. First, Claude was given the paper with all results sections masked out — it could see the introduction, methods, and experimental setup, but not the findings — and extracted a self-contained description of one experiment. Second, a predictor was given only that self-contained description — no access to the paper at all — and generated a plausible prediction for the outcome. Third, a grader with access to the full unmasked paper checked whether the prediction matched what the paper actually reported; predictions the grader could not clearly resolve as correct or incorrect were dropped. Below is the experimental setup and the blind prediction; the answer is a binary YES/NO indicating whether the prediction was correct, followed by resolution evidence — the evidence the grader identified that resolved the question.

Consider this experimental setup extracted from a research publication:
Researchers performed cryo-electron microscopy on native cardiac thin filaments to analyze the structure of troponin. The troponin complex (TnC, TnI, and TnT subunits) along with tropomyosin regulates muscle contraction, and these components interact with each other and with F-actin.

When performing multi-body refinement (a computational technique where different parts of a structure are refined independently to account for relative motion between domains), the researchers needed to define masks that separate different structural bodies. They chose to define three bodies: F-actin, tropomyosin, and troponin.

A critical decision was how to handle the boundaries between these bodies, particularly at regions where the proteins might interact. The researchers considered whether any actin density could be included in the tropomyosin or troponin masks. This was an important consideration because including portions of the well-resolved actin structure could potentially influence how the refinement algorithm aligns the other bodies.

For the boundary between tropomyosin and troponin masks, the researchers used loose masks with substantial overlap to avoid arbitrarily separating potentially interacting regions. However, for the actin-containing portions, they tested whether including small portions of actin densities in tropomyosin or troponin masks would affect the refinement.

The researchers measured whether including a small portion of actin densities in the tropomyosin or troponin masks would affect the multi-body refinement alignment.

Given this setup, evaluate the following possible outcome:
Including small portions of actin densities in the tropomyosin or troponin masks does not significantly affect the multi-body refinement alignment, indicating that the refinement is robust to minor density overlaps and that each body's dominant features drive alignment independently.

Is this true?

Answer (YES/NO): NO